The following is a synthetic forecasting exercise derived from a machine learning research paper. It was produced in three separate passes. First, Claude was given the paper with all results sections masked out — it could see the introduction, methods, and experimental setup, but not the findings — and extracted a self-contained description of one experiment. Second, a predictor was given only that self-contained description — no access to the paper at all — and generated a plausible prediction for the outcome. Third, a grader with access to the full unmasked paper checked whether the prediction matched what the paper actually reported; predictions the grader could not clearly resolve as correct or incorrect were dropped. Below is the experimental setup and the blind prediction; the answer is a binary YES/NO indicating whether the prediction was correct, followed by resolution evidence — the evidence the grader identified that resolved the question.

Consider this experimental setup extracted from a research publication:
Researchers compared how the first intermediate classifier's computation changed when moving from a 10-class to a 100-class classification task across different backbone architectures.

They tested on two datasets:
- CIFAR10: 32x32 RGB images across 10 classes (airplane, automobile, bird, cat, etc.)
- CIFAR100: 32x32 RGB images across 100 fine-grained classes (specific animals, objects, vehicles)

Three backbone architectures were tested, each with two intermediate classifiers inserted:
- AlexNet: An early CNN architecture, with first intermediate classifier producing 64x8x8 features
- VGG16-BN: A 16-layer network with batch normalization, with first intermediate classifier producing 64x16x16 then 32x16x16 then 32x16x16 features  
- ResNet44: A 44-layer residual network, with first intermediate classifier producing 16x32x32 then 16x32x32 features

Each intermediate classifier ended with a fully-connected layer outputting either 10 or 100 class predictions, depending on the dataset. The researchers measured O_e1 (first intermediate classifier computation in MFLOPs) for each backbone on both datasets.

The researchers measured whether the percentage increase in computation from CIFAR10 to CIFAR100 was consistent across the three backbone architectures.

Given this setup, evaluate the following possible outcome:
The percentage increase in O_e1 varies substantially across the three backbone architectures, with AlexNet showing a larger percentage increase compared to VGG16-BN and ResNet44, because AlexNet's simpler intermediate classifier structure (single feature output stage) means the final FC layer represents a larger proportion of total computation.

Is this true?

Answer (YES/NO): NO